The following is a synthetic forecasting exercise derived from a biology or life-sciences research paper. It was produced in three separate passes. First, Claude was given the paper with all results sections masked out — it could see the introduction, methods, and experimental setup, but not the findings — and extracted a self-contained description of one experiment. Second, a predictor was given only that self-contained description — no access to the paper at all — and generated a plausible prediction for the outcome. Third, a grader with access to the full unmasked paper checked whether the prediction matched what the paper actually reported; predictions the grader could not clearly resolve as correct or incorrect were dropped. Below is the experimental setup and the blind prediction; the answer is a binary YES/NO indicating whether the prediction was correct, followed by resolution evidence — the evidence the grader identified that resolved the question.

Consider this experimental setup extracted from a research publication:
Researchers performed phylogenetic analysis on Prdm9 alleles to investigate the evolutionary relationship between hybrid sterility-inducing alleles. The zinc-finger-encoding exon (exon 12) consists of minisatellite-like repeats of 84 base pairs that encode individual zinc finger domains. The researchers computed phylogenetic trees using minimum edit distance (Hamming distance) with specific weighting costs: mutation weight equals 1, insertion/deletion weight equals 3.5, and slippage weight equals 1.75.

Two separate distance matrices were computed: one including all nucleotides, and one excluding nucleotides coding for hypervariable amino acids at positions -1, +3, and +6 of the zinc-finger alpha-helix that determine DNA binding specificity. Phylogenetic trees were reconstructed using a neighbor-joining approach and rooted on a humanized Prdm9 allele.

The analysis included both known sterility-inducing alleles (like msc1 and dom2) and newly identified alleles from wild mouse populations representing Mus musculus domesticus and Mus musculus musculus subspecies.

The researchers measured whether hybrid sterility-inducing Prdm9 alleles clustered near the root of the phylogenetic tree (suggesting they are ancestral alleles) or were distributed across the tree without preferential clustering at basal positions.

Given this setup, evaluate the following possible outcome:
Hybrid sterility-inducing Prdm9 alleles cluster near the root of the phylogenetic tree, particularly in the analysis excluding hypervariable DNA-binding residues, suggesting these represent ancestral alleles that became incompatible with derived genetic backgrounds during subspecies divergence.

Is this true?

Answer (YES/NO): NO